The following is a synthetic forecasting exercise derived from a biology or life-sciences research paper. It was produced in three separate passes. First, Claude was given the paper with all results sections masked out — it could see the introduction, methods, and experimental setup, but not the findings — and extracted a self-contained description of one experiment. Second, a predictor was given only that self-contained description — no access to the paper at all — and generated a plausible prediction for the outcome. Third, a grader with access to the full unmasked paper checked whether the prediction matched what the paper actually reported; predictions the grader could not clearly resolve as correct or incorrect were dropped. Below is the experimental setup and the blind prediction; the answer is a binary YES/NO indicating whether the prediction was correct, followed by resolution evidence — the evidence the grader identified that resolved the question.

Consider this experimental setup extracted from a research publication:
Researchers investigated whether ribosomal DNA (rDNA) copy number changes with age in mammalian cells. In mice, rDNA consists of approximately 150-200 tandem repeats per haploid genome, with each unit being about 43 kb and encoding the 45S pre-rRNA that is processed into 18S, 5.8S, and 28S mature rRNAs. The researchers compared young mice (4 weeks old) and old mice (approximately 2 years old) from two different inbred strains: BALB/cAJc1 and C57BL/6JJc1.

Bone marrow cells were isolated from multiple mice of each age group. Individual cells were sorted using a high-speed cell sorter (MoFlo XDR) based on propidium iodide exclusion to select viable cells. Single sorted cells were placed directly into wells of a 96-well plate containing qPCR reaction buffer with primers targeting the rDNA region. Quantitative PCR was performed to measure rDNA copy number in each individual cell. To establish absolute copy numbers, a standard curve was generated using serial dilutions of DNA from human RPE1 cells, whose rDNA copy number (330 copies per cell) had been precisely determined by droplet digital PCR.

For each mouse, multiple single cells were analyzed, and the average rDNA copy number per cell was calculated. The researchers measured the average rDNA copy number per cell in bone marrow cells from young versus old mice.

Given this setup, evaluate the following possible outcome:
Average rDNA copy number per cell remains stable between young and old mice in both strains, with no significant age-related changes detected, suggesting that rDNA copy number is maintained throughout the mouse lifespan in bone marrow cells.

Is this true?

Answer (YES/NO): NO